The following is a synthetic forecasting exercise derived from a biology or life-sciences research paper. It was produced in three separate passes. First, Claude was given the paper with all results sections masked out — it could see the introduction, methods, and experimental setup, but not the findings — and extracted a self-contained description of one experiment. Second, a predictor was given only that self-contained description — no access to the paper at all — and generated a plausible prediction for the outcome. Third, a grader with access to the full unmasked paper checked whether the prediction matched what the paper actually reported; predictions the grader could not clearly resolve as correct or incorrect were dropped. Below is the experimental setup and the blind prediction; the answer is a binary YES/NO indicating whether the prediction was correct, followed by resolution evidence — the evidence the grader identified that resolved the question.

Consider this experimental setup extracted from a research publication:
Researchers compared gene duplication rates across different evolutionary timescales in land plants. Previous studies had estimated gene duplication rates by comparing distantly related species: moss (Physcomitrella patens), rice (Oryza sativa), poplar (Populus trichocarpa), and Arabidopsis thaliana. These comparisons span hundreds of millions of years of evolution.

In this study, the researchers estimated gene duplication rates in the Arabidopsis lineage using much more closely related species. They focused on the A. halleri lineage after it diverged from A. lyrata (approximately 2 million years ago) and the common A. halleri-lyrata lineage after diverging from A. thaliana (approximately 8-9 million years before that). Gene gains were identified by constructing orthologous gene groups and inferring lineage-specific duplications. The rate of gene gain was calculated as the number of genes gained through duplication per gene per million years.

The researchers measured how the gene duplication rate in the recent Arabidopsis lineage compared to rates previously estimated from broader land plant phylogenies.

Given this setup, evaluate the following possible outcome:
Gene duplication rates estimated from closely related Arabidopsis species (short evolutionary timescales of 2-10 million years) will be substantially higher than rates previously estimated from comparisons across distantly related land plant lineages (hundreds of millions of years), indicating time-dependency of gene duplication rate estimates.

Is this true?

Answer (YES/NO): YES